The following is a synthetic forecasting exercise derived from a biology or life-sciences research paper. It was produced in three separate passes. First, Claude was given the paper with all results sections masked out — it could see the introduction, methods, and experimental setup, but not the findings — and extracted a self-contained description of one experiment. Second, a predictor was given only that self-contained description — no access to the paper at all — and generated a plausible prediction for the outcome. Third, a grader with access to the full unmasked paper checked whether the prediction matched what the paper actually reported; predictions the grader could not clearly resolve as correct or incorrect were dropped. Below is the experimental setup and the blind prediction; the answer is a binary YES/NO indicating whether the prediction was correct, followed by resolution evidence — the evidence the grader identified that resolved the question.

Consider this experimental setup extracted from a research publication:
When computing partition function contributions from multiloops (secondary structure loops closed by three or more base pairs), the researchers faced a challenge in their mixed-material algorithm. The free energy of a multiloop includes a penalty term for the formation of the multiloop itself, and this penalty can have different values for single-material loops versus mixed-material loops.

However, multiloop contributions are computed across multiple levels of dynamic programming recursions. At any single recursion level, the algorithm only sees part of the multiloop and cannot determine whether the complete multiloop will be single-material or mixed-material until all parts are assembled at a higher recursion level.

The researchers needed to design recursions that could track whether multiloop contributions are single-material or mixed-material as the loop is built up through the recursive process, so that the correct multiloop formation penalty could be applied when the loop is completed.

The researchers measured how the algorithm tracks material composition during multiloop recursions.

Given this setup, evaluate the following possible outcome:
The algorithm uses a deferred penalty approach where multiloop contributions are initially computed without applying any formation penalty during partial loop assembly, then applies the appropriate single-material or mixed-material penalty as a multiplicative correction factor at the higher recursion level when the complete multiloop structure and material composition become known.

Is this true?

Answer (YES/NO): NO